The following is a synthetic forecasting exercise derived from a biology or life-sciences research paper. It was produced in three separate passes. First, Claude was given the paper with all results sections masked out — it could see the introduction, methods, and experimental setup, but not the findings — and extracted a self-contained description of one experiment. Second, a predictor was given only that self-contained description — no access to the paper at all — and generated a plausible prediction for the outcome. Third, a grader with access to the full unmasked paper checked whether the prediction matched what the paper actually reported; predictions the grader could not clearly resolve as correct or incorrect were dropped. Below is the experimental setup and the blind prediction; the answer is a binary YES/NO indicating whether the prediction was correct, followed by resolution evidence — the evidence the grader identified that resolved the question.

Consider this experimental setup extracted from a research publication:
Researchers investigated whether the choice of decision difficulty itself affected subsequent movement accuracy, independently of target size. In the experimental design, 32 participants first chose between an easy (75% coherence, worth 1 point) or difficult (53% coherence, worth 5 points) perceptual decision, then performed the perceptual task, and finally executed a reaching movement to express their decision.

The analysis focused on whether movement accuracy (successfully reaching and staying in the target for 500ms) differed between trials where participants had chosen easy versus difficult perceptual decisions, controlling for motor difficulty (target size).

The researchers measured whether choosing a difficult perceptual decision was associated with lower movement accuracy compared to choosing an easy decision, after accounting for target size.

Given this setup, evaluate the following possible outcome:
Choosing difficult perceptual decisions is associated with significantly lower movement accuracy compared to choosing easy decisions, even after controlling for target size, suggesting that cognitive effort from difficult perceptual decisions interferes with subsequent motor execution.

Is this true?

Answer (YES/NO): YES